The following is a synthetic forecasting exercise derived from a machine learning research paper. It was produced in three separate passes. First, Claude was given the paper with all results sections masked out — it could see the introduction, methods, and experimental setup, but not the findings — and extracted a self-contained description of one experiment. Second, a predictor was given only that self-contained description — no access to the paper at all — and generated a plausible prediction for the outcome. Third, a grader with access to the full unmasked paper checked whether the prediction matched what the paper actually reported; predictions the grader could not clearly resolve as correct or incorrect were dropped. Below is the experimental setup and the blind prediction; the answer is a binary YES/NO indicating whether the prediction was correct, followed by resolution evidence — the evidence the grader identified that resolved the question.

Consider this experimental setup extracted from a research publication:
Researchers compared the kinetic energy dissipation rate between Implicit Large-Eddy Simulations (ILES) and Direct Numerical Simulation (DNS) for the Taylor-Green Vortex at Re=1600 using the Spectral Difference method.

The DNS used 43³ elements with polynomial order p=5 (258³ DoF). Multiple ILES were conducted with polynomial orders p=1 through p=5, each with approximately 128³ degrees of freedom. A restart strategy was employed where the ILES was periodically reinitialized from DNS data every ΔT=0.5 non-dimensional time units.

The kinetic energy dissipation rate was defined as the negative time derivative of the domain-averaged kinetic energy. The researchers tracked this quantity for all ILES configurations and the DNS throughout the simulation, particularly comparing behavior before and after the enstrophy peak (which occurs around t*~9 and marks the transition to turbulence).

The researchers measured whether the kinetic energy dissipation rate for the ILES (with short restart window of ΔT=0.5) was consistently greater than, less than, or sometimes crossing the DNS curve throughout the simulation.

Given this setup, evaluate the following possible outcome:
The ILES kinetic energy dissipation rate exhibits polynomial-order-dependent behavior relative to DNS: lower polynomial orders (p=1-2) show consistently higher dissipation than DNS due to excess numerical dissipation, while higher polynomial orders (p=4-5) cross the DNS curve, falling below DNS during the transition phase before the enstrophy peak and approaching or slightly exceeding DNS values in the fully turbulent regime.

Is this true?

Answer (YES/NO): NO